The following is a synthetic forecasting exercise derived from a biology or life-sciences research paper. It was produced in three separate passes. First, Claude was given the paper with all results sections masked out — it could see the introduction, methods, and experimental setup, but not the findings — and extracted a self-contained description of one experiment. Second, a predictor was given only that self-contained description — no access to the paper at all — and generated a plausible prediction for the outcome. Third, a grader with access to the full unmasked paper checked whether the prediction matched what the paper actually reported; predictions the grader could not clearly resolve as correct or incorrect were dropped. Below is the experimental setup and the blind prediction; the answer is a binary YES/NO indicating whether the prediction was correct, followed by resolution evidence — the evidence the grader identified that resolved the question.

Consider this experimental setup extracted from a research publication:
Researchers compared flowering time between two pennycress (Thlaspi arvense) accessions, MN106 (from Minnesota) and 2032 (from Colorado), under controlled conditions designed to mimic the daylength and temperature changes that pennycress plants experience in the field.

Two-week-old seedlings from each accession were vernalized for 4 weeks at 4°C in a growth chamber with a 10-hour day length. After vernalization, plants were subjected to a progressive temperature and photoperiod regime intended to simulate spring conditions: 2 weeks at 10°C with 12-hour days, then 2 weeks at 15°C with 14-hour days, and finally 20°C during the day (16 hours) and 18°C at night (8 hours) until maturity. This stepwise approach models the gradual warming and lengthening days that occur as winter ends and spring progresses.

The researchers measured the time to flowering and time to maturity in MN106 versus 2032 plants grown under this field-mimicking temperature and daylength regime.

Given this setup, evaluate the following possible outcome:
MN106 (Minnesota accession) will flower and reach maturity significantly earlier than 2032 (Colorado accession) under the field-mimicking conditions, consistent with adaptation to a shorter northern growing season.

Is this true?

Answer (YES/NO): NO